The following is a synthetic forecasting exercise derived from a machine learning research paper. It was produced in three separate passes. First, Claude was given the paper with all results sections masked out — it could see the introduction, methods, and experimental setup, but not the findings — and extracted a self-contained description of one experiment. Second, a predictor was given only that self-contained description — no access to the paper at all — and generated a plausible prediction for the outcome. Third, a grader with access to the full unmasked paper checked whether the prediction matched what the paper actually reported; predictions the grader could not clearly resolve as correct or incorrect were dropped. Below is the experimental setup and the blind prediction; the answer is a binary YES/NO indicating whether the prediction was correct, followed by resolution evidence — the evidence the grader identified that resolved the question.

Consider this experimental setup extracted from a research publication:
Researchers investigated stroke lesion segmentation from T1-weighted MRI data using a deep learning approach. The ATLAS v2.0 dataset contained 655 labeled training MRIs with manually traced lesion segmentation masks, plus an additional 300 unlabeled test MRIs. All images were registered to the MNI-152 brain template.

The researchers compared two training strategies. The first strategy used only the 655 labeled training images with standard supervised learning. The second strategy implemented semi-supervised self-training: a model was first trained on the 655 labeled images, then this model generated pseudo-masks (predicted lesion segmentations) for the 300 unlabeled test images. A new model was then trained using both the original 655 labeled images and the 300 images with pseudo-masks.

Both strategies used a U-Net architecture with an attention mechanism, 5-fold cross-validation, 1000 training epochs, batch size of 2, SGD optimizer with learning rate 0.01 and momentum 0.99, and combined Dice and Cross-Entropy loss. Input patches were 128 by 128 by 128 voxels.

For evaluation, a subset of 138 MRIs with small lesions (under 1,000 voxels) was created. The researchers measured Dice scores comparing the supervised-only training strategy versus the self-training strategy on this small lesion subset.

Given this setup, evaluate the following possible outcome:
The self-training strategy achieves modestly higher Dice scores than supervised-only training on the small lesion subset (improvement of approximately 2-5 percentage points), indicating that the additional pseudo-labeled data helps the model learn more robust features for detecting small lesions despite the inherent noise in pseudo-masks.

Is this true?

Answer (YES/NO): YES